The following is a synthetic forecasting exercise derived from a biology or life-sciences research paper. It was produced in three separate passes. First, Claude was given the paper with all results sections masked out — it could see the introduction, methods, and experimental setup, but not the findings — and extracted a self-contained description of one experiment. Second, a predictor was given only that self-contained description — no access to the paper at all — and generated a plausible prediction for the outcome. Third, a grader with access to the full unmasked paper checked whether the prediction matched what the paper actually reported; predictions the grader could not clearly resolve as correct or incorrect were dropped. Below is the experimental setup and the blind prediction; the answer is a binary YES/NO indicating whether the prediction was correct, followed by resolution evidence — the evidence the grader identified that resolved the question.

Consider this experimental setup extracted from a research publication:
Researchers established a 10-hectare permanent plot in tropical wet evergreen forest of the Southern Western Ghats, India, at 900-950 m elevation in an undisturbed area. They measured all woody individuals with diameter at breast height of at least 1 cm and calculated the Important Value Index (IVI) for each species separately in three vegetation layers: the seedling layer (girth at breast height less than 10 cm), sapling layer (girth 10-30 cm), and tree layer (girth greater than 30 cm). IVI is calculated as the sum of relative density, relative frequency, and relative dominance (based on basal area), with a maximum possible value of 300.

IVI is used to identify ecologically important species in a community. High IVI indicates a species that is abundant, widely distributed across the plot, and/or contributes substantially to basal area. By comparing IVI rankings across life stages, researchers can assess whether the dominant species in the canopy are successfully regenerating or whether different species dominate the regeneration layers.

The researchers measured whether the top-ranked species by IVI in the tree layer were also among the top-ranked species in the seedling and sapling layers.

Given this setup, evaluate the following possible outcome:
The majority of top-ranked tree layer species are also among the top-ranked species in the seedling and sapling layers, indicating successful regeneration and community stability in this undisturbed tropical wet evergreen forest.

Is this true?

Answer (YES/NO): NO